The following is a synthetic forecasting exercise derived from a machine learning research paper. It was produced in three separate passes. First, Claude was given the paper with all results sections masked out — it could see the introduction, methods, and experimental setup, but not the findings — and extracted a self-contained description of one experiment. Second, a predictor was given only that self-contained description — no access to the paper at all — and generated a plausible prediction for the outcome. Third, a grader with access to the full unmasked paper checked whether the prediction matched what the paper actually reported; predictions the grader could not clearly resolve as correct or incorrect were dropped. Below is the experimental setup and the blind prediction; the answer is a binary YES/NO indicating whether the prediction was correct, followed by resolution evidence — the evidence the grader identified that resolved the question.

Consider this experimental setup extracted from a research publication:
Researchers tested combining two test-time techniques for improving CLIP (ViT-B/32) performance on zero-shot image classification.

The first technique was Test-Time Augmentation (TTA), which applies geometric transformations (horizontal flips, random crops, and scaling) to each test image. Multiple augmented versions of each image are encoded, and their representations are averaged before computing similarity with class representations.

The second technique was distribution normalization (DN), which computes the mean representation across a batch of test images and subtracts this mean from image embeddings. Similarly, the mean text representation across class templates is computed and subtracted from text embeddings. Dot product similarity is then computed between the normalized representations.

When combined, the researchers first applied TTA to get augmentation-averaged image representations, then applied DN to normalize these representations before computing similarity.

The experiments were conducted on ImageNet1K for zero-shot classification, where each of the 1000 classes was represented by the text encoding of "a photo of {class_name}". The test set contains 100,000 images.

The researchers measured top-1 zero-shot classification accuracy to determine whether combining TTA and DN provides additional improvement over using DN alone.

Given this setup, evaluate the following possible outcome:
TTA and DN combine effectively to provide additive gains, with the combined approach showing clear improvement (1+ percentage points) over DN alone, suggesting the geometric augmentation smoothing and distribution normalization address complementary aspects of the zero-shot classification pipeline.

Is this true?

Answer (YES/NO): YES